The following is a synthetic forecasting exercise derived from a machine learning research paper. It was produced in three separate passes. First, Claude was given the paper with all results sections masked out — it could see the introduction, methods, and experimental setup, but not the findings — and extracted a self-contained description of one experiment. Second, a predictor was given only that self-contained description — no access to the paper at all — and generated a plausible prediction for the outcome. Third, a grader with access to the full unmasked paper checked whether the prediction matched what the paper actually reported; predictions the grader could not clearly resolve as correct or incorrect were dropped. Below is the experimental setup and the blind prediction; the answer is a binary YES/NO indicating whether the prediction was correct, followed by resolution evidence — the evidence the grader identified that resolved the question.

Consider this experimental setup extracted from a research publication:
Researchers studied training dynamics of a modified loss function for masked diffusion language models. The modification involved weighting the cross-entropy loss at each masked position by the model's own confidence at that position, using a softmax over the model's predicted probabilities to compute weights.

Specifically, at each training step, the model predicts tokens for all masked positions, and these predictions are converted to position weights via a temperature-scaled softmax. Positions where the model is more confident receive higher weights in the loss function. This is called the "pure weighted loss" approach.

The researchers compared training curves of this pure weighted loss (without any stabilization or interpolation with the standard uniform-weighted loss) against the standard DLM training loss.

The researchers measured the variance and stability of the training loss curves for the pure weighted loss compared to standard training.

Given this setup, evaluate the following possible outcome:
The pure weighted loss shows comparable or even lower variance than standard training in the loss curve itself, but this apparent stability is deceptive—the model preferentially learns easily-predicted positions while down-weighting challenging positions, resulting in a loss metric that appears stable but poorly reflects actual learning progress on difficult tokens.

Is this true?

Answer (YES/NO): NO